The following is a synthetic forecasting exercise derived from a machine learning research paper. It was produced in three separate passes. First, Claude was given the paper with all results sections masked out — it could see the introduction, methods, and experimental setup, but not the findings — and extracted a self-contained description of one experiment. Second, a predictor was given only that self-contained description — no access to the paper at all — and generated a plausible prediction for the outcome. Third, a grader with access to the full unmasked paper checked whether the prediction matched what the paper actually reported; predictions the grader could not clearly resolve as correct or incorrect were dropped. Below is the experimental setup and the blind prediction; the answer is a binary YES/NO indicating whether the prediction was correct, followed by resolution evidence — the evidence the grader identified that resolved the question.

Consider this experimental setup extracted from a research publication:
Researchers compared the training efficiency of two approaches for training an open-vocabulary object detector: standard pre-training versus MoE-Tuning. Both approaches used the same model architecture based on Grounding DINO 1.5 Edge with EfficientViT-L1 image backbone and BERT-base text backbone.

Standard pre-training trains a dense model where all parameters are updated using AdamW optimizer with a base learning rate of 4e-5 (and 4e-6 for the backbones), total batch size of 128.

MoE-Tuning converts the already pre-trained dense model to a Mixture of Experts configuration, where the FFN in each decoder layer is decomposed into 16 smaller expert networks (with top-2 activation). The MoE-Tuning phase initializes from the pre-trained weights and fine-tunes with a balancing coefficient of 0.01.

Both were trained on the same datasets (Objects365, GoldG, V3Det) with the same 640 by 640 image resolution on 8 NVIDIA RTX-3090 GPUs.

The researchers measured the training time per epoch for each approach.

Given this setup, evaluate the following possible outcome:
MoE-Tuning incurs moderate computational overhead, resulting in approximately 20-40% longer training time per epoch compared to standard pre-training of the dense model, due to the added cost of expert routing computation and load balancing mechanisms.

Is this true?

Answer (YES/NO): NO